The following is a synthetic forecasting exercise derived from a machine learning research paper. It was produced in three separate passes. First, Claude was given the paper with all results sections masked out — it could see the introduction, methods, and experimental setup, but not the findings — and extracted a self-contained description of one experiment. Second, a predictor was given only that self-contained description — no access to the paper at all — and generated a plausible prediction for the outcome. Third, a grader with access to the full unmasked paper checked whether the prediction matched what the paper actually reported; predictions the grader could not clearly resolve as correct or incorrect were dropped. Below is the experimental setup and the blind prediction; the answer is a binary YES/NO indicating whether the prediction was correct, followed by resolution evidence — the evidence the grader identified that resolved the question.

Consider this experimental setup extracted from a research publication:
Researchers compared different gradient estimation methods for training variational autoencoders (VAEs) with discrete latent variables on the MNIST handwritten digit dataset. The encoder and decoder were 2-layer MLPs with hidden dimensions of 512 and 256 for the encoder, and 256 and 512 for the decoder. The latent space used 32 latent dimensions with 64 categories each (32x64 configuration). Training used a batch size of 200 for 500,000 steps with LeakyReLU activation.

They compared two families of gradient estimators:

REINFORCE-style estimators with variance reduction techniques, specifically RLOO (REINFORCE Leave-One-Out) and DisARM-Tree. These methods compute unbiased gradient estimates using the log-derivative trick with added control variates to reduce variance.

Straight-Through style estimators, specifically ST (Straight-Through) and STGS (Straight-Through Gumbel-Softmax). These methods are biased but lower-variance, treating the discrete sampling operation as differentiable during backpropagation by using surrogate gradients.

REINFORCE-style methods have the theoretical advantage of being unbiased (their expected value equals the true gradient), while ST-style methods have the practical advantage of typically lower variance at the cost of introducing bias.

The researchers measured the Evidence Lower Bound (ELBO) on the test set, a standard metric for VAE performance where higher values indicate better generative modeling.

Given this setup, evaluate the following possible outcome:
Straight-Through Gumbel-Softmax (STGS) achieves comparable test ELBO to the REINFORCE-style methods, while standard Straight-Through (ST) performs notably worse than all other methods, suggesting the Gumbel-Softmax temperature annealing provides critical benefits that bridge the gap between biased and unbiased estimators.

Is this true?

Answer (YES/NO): NO